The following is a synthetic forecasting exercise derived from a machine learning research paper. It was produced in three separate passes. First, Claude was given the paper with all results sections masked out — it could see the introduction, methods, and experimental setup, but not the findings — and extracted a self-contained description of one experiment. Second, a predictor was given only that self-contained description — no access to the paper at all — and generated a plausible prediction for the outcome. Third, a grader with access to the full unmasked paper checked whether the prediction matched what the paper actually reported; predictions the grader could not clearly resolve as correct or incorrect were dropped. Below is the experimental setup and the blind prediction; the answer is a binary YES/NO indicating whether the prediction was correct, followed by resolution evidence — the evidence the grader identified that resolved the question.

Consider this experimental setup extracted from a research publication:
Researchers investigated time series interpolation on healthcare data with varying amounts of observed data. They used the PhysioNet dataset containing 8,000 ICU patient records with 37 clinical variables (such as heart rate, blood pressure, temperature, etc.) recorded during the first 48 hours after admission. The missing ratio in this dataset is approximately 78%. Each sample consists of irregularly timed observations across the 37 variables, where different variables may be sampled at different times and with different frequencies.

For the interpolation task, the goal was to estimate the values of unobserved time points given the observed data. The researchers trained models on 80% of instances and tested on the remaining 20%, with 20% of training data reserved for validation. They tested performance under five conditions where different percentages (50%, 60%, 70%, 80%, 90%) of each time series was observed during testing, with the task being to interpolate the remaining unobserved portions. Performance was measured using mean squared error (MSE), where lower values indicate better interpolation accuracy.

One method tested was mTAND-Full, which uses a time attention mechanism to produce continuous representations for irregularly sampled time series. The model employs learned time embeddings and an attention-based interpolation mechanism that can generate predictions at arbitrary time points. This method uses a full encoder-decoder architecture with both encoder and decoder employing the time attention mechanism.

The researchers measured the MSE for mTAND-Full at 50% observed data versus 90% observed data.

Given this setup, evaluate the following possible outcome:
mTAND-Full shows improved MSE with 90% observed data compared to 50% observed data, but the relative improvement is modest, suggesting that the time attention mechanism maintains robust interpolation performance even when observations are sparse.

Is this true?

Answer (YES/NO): NO